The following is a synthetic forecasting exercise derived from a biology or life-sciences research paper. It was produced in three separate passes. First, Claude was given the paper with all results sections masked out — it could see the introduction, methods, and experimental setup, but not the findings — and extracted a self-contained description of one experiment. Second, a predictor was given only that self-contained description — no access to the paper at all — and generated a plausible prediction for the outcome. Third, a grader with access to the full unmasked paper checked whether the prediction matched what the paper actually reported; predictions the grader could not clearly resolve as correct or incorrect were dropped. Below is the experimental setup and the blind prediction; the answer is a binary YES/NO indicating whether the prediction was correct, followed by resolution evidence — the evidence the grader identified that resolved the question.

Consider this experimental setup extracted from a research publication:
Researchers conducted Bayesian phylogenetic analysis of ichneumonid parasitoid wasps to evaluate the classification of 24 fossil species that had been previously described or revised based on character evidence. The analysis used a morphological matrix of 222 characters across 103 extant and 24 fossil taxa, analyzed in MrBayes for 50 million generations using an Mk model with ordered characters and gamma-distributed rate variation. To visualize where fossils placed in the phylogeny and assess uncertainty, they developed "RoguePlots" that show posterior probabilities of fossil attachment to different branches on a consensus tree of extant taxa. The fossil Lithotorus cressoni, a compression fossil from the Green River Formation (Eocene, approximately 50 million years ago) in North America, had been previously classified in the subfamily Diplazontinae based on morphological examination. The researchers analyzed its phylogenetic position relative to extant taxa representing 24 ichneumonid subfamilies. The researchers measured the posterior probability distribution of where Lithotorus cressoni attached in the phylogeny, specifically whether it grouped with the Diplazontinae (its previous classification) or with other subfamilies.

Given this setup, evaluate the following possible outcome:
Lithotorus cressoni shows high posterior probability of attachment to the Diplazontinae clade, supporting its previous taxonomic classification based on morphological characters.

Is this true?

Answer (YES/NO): NO